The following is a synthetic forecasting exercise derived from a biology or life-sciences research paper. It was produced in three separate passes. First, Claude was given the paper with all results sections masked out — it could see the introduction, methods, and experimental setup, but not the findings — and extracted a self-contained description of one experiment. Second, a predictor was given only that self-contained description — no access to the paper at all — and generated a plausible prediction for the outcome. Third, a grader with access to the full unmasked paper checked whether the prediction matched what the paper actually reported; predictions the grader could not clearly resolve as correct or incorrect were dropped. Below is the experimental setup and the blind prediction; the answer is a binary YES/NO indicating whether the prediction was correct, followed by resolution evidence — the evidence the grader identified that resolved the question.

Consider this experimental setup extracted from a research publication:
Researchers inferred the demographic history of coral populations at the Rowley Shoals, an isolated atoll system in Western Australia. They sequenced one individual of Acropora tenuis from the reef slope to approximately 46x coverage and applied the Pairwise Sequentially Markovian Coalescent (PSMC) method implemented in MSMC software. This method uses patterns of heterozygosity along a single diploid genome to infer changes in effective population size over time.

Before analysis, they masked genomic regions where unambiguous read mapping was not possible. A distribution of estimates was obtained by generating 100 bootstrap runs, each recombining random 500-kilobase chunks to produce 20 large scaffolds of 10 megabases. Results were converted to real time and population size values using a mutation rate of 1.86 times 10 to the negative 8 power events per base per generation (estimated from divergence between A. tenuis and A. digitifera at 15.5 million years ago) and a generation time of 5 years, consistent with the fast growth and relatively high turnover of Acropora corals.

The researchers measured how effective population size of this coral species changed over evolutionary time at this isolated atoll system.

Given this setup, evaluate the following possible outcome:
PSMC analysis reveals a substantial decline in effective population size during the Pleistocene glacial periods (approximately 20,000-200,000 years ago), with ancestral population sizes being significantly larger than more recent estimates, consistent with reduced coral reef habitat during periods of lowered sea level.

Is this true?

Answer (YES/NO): YES